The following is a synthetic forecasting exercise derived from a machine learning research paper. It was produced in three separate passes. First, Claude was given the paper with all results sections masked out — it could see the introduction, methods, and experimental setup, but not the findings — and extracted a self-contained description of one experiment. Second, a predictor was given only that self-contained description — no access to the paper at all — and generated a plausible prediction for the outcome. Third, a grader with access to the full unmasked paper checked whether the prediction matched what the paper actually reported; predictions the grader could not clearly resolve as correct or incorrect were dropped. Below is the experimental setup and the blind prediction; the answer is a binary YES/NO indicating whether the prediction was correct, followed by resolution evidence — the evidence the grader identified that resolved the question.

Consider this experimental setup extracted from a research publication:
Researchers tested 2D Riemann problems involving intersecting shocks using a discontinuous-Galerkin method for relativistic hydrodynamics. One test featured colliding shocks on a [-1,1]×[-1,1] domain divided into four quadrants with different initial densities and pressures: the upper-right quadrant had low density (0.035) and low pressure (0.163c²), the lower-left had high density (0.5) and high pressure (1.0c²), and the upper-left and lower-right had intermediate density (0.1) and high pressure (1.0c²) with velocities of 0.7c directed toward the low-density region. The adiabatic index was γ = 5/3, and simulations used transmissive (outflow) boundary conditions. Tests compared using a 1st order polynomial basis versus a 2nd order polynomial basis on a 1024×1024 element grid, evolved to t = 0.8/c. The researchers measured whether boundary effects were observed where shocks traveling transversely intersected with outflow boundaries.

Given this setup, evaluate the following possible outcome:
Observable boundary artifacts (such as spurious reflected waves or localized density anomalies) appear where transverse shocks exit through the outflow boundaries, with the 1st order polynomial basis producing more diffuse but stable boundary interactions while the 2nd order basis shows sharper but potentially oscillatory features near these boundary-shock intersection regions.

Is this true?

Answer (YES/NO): NO